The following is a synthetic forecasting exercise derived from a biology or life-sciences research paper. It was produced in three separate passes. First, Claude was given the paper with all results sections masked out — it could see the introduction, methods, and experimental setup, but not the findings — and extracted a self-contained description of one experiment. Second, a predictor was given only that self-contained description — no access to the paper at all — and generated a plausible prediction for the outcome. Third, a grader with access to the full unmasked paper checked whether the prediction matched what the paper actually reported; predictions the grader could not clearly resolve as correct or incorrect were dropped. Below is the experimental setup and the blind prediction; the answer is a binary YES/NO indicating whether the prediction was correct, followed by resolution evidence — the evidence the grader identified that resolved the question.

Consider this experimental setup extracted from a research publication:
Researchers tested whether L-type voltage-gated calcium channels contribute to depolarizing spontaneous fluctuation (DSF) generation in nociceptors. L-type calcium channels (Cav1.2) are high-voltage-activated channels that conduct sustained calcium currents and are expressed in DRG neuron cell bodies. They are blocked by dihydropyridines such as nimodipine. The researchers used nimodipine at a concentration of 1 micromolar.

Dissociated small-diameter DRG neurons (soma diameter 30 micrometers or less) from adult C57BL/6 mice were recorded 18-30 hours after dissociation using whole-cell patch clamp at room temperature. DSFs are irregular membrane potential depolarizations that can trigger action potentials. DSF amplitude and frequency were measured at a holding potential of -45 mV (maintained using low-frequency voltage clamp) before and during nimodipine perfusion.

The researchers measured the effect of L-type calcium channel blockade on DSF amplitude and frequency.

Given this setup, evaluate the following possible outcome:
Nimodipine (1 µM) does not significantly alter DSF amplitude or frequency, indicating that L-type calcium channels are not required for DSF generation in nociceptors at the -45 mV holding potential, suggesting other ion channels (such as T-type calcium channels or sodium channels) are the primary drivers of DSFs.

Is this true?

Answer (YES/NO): NO